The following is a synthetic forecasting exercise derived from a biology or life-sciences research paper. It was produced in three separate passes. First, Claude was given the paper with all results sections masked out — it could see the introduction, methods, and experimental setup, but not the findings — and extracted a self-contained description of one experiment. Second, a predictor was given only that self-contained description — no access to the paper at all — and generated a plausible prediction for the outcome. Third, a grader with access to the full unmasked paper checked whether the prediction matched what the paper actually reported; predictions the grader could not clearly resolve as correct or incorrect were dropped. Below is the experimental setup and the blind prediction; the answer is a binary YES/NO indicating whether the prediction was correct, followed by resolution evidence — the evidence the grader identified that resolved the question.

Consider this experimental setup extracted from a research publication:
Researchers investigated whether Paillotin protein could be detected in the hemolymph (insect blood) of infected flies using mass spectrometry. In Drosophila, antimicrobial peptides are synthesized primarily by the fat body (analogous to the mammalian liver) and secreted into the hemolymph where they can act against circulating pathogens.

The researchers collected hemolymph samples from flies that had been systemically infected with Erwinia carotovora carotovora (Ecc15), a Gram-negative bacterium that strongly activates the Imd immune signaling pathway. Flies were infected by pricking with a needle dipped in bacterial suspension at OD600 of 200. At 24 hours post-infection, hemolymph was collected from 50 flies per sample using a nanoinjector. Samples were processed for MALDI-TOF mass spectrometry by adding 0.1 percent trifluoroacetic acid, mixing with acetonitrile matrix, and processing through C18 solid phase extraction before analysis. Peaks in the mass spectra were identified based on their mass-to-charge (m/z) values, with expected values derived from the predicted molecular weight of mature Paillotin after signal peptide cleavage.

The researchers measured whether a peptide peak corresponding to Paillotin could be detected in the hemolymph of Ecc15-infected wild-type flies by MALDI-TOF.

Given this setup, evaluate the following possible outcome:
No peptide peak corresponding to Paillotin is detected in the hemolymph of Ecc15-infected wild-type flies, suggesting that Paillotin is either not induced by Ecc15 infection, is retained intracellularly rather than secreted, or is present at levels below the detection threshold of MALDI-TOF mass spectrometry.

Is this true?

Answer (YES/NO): NO